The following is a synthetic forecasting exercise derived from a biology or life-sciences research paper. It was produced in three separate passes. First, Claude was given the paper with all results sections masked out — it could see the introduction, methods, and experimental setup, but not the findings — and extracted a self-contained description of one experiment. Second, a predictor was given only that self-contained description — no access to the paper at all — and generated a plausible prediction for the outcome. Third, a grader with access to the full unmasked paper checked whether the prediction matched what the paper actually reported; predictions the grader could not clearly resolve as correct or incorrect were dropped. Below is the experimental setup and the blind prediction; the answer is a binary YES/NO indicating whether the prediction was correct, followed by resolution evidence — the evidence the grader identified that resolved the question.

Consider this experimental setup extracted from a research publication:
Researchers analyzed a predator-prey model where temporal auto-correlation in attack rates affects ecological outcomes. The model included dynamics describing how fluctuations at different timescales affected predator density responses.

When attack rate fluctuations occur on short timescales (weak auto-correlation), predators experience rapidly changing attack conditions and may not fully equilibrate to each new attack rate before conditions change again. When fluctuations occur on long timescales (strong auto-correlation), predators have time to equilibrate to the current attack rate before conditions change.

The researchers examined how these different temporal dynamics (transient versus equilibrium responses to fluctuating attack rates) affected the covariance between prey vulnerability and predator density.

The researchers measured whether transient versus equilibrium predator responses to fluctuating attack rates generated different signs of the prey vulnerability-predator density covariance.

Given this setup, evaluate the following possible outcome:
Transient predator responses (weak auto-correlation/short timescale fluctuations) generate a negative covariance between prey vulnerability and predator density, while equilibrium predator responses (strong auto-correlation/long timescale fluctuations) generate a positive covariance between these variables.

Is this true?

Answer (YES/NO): NO